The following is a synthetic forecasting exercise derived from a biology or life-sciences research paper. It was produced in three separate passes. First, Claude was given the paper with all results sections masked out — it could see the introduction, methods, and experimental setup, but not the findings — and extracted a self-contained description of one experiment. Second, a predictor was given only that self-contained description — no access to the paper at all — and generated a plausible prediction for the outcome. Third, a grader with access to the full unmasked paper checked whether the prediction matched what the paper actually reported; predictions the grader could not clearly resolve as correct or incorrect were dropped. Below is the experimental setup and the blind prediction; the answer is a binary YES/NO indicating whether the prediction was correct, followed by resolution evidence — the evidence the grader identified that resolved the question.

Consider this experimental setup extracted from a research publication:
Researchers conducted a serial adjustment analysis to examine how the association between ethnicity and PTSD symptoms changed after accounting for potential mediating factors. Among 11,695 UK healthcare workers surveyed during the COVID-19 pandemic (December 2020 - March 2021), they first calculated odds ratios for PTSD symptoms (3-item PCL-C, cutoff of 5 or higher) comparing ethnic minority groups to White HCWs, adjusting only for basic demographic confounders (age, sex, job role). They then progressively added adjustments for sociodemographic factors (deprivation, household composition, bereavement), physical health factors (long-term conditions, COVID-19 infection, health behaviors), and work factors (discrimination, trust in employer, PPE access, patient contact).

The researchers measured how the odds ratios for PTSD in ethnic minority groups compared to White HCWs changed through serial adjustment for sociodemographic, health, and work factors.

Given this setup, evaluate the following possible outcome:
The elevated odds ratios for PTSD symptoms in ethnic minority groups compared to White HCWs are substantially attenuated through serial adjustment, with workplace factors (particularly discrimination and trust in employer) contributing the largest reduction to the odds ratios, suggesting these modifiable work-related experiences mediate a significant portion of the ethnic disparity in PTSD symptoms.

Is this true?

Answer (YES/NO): NO